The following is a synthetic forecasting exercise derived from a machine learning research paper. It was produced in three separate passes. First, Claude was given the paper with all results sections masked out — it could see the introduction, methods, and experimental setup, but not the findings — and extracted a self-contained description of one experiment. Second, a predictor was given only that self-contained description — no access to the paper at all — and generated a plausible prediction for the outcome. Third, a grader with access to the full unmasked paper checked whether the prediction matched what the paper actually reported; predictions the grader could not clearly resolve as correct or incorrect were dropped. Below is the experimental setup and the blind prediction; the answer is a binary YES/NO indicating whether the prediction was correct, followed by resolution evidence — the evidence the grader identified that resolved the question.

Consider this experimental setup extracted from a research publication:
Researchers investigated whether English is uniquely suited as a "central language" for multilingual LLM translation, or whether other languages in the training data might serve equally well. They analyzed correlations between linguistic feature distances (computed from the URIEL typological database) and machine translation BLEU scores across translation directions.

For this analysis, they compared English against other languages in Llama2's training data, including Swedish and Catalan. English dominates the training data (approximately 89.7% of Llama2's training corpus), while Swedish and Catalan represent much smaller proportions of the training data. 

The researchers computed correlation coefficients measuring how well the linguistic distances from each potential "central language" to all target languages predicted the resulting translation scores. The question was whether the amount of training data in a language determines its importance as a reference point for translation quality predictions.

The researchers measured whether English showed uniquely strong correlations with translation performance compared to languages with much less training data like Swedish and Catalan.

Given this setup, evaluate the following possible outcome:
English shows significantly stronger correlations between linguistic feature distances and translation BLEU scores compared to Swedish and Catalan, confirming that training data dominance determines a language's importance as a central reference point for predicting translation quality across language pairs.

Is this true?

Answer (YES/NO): NO